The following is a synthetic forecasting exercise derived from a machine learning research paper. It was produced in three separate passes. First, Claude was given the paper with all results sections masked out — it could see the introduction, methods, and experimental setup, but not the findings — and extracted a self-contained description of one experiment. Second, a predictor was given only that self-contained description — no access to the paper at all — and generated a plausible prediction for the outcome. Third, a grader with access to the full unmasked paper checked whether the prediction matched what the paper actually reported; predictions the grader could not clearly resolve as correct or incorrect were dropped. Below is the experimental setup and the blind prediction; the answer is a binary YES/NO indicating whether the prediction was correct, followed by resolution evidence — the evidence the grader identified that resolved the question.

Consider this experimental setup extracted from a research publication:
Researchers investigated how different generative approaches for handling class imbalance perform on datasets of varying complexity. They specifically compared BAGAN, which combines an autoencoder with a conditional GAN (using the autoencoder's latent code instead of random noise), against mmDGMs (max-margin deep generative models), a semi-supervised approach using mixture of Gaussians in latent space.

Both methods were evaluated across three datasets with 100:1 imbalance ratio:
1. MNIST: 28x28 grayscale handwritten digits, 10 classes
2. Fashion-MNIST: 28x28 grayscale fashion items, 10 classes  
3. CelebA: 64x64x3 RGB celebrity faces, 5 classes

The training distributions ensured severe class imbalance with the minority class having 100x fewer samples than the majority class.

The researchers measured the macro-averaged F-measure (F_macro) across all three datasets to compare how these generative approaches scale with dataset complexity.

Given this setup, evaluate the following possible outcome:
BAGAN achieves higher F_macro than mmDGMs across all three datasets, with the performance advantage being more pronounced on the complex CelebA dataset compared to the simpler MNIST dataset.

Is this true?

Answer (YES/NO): NO